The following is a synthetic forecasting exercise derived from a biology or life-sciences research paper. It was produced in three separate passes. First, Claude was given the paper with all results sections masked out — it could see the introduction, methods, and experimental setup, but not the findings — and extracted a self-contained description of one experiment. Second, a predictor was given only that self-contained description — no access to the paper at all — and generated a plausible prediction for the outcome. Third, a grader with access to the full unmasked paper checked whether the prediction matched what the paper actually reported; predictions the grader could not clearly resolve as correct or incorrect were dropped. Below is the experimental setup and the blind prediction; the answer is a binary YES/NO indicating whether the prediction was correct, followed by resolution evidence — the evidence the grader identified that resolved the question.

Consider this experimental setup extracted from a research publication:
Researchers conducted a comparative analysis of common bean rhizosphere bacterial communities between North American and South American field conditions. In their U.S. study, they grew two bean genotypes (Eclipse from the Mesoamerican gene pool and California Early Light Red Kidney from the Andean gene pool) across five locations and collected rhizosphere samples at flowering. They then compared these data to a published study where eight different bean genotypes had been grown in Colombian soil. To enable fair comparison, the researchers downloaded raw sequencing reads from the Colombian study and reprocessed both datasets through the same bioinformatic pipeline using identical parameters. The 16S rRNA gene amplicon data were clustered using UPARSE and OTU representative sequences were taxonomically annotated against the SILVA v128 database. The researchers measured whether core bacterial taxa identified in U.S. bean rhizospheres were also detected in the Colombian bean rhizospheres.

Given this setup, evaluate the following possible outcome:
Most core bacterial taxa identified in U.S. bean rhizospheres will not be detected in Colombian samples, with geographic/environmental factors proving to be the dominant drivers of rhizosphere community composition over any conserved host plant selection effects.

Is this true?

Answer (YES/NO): NO